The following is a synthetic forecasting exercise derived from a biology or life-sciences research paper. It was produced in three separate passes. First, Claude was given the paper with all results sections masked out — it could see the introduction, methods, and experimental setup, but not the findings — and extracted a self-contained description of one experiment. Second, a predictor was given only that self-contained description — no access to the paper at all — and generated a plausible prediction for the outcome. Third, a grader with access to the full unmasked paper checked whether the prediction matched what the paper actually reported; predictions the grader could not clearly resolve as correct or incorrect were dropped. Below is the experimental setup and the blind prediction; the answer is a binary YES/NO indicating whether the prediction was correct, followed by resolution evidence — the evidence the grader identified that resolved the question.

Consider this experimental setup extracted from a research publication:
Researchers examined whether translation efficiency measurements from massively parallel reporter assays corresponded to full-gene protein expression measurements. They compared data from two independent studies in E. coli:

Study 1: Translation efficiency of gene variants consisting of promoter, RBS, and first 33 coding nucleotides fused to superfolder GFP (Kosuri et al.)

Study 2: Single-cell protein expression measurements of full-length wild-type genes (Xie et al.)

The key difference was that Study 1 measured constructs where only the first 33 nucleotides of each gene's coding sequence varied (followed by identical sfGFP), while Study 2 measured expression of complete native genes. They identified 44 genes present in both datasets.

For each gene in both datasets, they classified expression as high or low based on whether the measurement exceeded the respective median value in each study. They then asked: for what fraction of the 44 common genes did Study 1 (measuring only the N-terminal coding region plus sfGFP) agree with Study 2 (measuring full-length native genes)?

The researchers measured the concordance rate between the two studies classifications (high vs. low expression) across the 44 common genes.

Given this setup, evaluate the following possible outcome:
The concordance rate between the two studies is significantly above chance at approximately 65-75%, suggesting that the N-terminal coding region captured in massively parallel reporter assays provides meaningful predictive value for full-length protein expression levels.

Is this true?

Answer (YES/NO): YES